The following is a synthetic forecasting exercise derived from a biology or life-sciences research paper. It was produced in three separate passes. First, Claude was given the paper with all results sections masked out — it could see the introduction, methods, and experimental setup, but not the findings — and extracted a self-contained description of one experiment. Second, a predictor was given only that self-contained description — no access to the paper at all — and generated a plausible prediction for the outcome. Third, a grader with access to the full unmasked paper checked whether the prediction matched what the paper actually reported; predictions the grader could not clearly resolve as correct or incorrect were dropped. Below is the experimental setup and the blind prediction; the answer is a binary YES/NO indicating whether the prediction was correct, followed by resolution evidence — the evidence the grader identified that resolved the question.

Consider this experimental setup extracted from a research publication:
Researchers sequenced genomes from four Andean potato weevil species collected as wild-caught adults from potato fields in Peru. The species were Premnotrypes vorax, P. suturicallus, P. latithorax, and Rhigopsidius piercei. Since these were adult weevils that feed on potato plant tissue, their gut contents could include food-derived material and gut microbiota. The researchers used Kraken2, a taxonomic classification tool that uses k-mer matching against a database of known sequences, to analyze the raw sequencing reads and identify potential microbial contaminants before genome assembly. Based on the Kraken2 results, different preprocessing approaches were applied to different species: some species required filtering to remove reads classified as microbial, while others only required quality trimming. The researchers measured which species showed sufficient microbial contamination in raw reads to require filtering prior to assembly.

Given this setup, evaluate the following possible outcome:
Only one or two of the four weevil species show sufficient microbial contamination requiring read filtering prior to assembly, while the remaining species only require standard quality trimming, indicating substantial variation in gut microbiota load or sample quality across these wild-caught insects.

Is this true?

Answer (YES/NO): YES